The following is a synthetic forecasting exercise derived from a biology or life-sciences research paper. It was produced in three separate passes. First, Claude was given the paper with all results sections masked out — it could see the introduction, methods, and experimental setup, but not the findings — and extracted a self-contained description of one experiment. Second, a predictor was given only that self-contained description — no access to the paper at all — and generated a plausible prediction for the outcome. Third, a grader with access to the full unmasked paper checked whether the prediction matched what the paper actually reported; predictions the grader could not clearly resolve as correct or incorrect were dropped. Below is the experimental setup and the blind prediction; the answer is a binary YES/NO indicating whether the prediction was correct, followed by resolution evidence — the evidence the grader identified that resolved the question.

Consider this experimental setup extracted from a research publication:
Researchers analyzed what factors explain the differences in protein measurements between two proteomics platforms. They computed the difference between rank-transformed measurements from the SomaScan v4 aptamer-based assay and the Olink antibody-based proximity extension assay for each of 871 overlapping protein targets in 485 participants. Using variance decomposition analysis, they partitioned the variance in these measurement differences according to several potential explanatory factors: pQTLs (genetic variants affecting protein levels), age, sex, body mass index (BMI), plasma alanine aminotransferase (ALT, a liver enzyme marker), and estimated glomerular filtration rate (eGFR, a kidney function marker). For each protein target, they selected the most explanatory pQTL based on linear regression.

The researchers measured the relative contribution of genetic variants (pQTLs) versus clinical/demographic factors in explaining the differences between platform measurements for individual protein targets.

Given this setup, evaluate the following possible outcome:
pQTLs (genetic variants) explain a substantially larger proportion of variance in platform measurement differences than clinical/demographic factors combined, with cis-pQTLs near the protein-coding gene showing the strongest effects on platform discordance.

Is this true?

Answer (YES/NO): NO